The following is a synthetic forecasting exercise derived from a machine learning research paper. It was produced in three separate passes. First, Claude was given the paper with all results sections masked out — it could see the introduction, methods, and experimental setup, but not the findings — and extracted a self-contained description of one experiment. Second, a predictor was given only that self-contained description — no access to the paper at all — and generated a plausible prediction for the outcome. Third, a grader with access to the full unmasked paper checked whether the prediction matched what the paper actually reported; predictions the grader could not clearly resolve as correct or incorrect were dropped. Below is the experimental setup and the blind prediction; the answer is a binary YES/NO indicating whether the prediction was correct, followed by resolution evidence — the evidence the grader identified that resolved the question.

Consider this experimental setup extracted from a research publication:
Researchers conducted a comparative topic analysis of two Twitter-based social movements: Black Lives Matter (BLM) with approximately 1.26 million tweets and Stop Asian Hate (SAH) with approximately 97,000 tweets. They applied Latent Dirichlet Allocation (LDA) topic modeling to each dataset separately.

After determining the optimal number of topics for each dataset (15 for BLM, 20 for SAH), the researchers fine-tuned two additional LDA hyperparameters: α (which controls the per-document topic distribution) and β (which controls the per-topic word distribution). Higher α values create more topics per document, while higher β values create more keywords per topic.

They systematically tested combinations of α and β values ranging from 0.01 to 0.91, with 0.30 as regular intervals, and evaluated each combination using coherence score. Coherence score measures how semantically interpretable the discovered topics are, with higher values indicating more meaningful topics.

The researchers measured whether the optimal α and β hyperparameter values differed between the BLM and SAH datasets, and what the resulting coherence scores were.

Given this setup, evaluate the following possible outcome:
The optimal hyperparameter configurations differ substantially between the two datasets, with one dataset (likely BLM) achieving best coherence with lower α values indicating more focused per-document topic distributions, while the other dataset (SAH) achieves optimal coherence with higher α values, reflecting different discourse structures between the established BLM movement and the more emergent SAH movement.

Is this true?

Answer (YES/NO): NO